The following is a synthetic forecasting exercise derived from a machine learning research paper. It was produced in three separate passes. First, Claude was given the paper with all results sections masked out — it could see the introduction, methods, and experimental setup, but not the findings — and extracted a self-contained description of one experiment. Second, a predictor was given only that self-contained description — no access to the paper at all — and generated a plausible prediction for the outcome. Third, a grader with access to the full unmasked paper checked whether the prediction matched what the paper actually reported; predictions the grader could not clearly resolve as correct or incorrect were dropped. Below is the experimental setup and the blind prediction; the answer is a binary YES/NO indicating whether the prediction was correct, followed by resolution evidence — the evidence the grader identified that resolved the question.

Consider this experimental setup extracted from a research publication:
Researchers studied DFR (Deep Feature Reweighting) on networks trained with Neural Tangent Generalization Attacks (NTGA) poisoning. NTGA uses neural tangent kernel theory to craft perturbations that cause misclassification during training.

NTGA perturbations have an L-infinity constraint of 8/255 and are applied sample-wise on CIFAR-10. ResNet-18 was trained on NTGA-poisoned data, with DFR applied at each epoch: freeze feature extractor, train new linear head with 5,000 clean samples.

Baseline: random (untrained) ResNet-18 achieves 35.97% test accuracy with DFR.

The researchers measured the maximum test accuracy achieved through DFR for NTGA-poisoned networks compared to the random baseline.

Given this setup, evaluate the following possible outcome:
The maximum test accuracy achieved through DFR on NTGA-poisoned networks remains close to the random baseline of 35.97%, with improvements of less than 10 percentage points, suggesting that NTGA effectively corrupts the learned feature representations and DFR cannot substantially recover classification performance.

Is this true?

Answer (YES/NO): NO